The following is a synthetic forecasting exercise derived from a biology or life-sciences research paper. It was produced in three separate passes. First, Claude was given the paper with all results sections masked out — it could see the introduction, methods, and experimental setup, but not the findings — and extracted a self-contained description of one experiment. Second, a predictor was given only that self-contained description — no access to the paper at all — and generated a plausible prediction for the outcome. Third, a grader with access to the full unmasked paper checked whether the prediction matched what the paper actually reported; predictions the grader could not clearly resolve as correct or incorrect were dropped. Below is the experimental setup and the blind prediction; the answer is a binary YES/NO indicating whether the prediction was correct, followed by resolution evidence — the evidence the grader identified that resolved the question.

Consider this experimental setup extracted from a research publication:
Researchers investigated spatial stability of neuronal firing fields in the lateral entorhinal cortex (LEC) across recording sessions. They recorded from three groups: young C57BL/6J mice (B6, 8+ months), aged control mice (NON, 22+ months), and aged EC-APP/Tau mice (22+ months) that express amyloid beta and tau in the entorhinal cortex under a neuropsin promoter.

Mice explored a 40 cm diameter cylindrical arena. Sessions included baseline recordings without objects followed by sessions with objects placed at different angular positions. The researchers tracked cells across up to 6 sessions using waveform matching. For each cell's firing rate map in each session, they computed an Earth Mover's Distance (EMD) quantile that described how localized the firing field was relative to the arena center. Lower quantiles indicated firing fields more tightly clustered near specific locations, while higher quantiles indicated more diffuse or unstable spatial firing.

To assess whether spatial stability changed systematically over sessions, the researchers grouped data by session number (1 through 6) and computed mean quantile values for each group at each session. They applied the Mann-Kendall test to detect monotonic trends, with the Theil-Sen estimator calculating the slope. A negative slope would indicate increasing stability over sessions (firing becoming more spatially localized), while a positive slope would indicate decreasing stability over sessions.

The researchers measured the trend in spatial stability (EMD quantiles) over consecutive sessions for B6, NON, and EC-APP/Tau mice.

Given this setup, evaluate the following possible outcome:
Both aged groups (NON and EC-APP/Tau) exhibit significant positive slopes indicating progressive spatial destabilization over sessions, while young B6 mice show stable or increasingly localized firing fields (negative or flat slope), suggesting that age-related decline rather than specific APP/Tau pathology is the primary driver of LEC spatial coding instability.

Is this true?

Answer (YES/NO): NO